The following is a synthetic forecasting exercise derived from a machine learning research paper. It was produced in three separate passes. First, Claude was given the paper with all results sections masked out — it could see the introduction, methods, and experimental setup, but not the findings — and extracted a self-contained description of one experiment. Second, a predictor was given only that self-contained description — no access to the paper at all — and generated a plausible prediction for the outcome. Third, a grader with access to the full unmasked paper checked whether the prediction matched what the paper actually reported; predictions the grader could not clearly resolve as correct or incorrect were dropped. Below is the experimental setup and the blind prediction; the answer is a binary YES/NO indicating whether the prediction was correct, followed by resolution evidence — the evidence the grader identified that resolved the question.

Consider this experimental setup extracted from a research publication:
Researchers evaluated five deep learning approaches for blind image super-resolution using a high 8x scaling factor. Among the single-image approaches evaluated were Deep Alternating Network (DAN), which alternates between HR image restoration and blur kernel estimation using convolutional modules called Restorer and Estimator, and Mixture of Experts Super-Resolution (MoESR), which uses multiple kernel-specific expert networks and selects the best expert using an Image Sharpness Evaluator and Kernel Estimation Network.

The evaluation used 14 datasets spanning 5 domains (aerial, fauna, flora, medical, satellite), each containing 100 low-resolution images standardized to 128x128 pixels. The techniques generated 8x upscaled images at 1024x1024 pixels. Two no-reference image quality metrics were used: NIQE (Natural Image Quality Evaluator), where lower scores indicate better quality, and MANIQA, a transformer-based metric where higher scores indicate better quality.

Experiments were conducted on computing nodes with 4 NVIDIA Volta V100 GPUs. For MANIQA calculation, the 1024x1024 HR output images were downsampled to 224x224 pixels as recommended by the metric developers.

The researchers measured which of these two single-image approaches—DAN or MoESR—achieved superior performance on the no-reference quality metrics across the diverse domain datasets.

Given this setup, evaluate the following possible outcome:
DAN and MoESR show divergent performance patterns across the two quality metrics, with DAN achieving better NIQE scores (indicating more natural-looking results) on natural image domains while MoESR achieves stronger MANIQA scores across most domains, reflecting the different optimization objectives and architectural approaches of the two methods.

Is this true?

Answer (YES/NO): NO